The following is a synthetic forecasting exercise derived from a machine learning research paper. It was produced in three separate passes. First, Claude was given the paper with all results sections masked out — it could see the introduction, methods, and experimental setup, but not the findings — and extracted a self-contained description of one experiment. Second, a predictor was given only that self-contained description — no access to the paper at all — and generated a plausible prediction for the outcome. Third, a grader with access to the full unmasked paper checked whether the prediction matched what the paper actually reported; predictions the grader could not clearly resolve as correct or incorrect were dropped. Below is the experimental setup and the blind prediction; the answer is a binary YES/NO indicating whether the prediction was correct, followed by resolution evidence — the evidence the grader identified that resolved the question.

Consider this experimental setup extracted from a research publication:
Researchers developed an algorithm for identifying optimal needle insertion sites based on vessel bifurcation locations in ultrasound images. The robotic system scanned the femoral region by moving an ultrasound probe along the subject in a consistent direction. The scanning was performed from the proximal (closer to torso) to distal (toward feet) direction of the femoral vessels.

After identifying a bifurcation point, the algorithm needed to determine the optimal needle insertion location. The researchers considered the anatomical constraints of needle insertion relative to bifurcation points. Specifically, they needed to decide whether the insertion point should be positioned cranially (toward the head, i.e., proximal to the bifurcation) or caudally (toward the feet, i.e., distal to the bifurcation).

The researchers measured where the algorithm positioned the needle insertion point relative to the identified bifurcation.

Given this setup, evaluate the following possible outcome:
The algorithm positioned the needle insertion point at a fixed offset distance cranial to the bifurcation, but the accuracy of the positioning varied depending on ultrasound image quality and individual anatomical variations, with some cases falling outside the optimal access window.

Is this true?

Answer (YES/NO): NO